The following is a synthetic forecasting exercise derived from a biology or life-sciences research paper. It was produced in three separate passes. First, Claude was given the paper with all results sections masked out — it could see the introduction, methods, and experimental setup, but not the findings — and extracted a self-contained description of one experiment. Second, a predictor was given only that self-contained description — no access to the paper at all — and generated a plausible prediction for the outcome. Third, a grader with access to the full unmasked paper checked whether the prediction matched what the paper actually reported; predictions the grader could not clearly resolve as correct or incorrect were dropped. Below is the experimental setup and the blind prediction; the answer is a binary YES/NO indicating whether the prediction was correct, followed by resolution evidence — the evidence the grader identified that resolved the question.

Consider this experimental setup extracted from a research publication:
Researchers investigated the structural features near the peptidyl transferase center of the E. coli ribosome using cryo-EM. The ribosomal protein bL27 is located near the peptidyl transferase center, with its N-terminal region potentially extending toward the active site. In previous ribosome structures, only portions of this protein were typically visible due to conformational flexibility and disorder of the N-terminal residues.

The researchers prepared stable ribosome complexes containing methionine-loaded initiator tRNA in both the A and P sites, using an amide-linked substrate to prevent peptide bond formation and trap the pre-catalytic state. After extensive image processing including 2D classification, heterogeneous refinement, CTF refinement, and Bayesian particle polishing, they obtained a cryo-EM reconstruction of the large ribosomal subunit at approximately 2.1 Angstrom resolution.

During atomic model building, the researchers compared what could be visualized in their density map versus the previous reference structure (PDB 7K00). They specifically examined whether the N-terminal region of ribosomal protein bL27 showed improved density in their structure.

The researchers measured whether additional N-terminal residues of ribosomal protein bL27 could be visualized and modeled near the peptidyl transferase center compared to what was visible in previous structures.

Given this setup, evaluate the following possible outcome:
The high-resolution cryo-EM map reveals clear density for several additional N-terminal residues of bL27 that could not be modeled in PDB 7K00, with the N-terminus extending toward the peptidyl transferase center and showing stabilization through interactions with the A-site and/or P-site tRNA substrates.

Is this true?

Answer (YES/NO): NO